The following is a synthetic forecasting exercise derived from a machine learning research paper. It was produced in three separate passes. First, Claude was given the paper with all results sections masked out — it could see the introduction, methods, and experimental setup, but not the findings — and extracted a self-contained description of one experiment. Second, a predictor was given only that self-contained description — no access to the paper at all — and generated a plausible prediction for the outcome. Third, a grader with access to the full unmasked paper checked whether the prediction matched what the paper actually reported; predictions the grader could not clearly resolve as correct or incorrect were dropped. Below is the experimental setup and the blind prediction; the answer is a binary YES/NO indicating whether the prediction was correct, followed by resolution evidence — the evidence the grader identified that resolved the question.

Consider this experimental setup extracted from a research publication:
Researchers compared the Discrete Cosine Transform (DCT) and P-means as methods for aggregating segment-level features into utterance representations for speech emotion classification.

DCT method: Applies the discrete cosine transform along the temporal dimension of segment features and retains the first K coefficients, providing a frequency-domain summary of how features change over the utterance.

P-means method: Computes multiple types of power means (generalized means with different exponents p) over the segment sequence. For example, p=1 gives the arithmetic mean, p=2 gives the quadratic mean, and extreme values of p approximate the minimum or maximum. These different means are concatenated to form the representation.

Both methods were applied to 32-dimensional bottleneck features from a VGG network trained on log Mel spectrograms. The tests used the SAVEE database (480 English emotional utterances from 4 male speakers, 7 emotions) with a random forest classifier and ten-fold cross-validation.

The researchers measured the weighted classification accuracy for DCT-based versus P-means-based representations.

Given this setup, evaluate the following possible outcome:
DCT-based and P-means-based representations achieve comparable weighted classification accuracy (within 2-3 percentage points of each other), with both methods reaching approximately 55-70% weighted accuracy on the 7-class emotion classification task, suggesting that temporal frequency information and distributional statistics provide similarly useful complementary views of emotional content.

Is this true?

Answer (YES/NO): NO